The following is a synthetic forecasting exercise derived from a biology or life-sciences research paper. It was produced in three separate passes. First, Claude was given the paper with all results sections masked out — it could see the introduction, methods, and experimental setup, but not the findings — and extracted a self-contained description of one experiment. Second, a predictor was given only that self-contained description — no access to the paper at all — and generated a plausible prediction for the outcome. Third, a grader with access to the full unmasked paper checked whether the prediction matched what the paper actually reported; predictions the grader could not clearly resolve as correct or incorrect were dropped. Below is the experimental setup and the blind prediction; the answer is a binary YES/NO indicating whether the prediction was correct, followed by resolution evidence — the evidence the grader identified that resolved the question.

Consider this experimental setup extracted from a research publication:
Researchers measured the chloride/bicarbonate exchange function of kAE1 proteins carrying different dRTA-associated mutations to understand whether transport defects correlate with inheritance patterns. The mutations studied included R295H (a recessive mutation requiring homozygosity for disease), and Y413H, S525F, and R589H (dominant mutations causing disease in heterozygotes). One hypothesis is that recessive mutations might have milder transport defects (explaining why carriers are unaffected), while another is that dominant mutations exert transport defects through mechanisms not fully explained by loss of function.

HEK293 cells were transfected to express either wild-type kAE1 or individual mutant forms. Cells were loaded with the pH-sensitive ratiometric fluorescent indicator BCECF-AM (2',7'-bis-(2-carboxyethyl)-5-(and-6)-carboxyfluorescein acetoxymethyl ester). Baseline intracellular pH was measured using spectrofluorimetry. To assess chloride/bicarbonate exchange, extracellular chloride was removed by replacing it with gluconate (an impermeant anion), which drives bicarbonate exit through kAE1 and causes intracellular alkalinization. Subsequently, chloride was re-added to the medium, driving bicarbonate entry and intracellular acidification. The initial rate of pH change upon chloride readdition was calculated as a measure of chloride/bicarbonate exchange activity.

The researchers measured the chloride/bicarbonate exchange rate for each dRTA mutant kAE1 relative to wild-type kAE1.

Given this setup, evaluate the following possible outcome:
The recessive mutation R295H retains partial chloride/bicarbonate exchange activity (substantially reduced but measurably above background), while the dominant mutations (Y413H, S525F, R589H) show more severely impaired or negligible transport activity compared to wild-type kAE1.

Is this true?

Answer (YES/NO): NO